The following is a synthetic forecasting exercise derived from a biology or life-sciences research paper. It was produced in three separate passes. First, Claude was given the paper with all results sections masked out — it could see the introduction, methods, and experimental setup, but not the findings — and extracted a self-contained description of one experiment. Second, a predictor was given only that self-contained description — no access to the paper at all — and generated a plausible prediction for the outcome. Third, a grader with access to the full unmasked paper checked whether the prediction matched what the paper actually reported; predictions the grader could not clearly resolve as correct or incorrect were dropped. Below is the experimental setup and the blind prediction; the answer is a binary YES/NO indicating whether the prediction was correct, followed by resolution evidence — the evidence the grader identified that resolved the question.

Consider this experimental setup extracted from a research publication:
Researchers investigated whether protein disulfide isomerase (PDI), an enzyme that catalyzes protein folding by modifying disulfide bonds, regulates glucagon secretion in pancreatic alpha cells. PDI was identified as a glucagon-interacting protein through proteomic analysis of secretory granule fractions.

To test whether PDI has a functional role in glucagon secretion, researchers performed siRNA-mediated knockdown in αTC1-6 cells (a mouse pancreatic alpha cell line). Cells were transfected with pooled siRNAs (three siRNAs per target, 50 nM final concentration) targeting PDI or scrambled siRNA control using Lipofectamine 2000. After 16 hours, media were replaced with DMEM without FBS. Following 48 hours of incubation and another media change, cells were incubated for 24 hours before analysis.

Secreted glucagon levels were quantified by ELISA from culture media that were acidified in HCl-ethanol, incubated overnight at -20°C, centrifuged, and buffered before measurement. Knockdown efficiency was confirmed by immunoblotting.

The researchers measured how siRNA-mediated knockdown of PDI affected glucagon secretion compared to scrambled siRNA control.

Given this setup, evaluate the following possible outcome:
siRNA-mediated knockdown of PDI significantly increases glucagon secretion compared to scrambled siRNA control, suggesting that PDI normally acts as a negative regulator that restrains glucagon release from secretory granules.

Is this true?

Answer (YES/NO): NO